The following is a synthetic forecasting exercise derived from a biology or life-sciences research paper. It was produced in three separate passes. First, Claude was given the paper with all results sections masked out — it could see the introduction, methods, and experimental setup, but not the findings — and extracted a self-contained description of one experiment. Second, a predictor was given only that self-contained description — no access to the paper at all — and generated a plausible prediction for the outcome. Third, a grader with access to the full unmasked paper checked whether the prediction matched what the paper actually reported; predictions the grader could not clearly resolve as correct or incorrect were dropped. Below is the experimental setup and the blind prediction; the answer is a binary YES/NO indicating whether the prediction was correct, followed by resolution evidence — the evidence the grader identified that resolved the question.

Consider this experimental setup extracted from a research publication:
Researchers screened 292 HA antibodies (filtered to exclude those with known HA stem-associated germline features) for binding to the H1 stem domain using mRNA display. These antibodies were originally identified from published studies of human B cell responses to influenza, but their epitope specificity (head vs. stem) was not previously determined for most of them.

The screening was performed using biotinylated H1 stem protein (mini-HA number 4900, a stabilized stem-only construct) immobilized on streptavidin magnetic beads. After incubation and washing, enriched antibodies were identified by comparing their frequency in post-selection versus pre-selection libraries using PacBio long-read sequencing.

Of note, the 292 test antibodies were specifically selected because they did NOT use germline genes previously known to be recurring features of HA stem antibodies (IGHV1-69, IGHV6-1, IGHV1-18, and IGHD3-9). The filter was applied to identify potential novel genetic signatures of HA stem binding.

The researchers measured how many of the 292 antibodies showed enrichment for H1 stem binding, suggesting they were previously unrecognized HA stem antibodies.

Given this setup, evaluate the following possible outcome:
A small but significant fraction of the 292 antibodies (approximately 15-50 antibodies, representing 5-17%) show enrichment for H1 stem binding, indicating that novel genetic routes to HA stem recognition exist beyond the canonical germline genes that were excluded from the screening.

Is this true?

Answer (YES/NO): NO